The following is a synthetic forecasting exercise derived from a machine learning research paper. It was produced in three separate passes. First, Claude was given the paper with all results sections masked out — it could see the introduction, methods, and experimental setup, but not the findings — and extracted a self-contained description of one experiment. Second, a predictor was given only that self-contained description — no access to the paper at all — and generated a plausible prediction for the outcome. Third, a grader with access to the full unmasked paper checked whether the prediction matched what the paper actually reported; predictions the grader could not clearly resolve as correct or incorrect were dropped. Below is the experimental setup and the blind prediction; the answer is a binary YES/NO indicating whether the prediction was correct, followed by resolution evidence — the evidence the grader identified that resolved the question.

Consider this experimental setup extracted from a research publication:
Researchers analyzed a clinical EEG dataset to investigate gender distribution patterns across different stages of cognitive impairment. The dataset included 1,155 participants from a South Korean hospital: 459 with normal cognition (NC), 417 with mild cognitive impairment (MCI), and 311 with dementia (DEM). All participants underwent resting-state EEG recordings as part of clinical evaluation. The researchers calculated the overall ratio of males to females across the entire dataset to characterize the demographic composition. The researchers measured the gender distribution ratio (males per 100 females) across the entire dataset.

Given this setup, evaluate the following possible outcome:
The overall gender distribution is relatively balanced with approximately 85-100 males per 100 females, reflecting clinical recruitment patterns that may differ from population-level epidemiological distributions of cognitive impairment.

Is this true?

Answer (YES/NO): NO